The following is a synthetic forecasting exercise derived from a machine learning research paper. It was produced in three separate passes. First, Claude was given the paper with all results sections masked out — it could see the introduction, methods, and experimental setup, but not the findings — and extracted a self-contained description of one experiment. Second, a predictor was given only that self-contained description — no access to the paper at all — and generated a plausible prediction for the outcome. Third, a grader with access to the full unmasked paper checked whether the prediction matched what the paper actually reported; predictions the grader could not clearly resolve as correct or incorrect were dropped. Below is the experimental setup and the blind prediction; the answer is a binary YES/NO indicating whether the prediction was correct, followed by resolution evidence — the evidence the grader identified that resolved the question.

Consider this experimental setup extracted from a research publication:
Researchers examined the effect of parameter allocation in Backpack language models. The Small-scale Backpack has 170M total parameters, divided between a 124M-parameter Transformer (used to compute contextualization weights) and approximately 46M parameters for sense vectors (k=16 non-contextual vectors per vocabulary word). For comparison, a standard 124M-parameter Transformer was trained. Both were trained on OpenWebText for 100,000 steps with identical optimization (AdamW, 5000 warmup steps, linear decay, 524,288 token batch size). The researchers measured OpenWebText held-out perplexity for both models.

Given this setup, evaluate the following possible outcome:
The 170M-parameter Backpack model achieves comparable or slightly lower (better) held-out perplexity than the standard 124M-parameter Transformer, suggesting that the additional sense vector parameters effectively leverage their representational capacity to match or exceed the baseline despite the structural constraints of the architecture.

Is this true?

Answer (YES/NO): YES